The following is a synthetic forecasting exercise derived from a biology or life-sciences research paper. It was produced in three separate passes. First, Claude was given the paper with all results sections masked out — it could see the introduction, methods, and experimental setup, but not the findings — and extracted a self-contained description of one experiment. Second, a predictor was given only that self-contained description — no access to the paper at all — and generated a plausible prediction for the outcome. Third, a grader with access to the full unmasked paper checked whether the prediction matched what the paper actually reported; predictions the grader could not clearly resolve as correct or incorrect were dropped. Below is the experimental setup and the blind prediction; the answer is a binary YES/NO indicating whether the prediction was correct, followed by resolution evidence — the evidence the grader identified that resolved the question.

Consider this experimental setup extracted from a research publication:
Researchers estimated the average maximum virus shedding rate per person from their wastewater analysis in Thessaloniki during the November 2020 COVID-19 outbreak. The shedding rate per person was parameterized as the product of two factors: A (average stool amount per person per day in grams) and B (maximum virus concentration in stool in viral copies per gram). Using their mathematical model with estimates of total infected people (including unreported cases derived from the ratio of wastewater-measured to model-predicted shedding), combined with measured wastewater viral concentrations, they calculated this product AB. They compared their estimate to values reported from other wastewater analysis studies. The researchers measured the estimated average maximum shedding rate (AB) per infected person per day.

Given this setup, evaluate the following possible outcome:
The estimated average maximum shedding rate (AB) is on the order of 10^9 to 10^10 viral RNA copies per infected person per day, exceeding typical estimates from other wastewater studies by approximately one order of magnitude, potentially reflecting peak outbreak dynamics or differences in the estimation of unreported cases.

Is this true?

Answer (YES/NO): NO